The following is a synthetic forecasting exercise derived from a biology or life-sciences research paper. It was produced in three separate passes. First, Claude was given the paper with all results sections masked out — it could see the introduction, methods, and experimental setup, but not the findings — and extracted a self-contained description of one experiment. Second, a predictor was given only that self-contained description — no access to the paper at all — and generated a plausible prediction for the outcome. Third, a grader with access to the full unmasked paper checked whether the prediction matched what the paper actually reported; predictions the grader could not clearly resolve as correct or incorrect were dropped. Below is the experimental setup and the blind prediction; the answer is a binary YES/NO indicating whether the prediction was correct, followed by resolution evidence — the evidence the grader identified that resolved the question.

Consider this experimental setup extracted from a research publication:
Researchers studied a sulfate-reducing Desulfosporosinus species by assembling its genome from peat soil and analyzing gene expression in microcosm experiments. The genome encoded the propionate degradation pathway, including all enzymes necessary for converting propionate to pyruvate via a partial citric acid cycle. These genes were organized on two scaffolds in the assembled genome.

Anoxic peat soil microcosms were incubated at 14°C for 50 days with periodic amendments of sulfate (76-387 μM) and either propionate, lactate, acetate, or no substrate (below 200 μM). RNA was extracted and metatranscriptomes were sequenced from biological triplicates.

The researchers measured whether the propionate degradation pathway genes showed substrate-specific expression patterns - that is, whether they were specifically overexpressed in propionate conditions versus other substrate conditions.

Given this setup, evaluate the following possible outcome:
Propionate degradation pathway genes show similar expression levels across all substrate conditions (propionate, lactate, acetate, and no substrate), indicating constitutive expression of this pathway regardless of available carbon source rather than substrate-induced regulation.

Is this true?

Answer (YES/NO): NO